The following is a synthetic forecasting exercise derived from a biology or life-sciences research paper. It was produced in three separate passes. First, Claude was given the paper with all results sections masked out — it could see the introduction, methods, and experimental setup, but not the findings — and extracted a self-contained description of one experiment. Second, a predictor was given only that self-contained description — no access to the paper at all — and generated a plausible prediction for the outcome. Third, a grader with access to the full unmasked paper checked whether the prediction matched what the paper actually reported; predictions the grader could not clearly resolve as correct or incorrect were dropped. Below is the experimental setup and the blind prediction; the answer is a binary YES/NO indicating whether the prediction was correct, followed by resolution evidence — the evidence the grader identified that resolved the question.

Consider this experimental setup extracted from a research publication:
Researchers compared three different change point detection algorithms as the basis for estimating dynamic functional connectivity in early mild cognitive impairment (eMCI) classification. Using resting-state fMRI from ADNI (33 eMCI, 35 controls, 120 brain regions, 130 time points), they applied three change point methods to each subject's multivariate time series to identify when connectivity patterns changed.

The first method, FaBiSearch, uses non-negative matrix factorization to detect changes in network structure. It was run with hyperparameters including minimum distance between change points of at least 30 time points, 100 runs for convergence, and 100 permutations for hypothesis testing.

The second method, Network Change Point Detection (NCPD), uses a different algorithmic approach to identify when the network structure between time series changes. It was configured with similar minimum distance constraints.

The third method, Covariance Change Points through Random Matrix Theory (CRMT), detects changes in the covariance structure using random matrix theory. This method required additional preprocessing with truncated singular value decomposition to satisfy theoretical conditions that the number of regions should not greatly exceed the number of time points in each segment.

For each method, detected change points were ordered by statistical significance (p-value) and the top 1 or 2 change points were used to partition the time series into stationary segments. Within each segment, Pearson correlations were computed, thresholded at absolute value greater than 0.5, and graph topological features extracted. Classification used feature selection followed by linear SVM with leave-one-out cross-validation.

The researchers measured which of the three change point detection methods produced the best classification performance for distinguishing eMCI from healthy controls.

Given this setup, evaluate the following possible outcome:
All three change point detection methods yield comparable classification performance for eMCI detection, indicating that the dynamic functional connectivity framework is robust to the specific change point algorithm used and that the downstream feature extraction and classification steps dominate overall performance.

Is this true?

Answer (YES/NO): NO